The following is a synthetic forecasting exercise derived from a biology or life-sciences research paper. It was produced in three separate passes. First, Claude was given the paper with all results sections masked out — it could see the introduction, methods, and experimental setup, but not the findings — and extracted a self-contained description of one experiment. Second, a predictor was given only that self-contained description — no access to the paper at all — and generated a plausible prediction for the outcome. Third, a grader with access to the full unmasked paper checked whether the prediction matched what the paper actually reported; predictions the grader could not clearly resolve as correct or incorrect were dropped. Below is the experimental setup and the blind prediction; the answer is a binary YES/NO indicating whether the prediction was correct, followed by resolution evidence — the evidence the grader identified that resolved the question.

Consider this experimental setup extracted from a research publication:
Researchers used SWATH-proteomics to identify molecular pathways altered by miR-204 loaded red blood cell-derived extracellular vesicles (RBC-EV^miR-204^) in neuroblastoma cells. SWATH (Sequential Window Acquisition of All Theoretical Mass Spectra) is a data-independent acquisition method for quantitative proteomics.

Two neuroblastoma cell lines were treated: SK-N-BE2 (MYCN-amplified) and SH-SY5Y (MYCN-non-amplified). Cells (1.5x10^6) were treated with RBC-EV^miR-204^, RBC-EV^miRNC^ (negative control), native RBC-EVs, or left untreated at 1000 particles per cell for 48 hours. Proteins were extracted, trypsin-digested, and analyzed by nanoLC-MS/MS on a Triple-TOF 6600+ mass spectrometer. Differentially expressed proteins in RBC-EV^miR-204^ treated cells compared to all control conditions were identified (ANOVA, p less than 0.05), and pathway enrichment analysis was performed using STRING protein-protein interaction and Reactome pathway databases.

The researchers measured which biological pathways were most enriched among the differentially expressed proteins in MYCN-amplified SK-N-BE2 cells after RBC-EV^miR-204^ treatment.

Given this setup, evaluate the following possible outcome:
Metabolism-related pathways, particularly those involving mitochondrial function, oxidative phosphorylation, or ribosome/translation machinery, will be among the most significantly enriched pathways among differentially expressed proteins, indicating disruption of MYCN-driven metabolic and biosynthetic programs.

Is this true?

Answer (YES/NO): YES